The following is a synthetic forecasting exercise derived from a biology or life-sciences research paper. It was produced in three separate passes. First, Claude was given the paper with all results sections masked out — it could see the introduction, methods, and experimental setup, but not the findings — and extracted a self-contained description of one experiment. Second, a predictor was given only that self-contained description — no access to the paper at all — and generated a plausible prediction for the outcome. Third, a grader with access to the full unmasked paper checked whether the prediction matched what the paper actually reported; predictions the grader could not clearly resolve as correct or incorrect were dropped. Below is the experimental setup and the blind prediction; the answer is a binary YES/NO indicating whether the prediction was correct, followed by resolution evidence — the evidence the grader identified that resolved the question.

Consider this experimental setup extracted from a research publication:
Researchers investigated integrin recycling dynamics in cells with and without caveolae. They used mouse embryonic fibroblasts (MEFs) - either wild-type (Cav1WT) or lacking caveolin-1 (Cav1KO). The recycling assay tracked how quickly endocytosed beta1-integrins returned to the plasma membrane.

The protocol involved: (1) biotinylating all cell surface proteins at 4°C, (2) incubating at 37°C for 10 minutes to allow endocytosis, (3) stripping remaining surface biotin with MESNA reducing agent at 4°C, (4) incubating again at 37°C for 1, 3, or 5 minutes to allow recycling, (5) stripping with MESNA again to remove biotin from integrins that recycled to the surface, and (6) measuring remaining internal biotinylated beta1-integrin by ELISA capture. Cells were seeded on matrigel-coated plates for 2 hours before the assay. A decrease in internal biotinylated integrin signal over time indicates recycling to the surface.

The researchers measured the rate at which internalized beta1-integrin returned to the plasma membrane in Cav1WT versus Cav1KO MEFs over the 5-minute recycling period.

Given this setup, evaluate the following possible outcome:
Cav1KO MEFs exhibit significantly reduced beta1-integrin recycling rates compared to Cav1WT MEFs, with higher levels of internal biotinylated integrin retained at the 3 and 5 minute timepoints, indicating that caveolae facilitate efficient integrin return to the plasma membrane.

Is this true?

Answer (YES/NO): NO